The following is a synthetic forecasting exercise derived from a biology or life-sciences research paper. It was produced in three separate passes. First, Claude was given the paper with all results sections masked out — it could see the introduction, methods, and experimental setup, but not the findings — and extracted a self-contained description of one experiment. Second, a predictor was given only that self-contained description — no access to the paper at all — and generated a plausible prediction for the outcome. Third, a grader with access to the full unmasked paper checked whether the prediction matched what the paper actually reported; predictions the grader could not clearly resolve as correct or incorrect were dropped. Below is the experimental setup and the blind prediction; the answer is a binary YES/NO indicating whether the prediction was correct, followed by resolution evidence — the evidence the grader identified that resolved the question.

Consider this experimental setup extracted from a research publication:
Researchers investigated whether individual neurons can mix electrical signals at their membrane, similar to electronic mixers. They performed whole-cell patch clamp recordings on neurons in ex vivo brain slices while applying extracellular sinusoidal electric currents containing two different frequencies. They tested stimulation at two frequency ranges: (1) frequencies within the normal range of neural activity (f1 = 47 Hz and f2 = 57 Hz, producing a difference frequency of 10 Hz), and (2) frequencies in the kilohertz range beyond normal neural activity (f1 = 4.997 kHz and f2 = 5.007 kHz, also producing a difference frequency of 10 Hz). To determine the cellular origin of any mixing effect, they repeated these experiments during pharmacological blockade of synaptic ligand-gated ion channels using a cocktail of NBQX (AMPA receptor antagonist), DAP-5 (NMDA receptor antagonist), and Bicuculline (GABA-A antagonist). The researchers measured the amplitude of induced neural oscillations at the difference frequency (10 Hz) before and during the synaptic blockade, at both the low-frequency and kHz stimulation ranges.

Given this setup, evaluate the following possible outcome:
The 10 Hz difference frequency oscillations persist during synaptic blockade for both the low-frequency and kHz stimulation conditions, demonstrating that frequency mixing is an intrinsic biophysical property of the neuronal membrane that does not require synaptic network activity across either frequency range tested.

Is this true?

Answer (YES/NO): NO